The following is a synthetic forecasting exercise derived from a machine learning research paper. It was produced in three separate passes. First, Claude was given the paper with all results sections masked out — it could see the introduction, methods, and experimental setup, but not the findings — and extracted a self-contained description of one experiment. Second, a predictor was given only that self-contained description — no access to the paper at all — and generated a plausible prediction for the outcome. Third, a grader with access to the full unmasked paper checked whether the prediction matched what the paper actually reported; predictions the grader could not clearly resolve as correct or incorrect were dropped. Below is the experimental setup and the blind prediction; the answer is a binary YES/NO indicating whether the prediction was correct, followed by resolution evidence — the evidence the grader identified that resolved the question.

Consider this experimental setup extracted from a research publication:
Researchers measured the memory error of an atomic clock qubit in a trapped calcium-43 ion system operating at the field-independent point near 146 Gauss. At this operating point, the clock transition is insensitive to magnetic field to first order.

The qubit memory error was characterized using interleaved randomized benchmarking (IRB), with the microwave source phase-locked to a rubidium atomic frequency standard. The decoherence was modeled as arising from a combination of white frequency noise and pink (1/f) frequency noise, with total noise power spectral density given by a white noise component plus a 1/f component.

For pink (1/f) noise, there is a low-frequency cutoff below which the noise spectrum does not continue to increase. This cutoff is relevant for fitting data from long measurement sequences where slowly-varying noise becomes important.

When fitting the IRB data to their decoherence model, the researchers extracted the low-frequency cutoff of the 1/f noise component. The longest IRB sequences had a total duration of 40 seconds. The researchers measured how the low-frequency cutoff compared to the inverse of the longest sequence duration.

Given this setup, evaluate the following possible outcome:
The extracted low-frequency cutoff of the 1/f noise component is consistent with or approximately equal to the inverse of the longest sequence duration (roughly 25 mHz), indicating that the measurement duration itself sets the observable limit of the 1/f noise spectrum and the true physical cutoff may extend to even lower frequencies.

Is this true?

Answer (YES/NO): YES